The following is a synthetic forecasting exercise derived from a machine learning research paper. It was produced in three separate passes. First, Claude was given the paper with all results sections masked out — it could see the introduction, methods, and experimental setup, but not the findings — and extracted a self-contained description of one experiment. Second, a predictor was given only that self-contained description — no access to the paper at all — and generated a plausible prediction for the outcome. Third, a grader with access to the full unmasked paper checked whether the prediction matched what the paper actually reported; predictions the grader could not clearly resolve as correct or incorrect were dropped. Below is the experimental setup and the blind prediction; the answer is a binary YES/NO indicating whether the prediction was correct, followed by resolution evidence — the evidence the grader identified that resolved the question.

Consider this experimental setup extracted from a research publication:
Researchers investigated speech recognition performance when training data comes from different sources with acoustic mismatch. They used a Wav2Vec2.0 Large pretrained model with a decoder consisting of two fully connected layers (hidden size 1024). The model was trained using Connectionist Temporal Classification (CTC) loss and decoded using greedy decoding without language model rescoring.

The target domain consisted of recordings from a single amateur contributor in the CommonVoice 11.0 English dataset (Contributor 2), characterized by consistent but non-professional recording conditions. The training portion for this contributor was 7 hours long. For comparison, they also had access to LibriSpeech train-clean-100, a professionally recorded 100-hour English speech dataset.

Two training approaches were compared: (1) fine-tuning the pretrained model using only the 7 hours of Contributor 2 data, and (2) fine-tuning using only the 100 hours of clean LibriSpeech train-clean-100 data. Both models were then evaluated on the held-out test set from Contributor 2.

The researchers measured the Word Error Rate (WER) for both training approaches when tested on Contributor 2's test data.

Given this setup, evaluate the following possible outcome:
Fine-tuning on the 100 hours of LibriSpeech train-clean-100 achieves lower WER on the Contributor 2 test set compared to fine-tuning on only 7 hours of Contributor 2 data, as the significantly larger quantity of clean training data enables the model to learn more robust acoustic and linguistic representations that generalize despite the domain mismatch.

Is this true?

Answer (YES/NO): YES